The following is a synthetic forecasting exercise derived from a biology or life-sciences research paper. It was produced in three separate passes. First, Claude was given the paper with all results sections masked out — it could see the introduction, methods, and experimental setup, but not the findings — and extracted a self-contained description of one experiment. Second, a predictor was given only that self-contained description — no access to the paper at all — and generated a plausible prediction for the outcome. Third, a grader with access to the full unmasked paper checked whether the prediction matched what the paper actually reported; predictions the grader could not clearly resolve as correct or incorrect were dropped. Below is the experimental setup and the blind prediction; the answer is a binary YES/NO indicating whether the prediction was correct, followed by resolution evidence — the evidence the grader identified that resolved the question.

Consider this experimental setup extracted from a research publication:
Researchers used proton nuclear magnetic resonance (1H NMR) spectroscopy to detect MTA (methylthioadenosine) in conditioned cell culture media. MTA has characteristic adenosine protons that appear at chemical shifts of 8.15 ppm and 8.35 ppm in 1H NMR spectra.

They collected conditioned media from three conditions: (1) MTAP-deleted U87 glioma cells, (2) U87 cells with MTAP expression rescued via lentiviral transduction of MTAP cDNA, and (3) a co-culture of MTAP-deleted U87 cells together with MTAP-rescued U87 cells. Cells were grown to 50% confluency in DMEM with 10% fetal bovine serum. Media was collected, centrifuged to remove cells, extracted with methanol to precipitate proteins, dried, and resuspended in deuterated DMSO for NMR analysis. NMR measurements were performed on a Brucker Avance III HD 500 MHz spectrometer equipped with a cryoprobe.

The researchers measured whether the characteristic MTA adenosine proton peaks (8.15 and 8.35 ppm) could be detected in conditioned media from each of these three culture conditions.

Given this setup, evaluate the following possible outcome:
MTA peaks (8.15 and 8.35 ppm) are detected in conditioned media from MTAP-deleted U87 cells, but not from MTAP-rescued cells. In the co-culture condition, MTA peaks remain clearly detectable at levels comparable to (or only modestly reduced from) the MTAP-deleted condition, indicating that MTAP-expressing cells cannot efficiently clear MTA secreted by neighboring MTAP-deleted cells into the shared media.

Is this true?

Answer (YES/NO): NO